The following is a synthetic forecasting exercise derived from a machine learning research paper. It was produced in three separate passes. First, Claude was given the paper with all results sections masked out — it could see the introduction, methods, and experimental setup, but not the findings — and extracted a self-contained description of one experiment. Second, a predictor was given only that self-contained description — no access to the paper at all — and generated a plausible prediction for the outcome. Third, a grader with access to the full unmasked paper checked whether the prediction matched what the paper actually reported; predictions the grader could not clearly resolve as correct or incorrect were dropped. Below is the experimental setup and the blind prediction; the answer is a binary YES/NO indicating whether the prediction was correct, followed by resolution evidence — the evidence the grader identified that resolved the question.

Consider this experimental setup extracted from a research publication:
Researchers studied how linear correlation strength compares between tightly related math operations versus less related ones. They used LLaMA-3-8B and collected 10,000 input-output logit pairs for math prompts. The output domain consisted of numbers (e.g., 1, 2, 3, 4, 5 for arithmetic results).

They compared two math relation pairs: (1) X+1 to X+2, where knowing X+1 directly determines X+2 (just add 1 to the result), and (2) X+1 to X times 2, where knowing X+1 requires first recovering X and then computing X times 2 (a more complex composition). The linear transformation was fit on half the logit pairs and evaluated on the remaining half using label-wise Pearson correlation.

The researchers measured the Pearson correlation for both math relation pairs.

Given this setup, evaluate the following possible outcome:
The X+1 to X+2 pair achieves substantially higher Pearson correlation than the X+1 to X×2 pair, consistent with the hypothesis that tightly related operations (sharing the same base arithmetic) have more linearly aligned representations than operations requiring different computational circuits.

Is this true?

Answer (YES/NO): YES